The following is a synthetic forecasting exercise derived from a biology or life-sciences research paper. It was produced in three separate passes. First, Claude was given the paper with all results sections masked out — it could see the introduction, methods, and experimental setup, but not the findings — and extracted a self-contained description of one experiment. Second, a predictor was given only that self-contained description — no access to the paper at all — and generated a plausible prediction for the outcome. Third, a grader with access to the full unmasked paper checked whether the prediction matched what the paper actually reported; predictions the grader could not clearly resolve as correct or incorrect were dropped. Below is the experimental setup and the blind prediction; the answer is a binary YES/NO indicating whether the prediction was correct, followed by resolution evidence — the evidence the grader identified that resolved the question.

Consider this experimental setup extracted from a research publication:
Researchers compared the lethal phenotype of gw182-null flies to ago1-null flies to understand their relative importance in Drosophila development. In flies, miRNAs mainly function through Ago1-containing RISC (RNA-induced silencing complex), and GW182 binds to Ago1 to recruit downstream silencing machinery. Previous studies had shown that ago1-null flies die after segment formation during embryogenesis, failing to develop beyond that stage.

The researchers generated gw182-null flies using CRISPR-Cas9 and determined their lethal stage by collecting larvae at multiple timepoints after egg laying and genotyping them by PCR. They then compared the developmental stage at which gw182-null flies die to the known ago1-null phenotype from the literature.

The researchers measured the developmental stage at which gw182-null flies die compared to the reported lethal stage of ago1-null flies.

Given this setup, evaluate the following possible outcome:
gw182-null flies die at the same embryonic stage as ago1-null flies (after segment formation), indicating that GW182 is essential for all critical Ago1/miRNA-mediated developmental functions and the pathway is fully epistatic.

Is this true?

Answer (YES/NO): NO